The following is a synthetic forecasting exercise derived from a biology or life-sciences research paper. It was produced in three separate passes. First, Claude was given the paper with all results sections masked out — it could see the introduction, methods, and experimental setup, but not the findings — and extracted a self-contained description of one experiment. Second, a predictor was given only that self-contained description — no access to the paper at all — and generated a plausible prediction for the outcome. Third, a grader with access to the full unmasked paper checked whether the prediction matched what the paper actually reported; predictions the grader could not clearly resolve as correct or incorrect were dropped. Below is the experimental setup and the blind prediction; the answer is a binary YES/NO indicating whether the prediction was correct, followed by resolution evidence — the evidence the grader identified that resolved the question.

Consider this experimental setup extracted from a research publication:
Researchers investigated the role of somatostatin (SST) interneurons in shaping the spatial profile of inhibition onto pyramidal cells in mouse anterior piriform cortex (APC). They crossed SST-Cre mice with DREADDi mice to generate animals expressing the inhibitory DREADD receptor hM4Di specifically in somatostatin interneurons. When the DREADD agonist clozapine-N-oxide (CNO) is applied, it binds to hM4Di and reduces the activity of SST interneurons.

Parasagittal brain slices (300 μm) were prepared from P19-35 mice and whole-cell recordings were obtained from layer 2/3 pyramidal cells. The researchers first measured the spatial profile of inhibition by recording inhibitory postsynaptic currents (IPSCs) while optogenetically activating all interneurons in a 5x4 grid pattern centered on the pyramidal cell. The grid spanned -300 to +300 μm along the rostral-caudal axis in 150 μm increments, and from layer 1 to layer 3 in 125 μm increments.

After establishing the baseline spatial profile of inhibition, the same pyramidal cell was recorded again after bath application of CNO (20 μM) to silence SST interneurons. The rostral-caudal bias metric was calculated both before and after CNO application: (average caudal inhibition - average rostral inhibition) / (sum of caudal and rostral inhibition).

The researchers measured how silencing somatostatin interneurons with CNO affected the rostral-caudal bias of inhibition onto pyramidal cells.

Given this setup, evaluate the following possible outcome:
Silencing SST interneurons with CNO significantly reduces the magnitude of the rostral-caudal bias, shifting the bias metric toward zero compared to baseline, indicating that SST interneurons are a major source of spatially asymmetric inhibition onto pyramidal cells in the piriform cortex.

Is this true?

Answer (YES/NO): NO